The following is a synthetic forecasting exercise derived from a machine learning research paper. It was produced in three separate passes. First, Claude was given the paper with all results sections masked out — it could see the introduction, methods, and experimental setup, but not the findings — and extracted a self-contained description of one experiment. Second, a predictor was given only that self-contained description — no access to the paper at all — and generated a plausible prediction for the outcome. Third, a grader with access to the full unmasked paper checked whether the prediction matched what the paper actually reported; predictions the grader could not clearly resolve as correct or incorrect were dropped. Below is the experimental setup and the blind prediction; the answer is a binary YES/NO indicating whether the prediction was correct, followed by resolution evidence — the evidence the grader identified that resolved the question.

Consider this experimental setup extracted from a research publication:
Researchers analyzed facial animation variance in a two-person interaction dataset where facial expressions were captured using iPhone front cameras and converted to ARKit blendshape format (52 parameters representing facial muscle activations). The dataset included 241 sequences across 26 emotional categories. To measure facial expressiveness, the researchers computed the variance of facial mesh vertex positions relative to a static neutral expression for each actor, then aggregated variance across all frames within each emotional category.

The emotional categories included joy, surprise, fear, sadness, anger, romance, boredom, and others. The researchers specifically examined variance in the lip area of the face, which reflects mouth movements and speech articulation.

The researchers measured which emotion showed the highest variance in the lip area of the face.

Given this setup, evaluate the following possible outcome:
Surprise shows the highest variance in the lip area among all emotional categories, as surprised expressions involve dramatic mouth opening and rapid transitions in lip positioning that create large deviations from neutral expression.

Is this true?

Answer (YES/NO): YES